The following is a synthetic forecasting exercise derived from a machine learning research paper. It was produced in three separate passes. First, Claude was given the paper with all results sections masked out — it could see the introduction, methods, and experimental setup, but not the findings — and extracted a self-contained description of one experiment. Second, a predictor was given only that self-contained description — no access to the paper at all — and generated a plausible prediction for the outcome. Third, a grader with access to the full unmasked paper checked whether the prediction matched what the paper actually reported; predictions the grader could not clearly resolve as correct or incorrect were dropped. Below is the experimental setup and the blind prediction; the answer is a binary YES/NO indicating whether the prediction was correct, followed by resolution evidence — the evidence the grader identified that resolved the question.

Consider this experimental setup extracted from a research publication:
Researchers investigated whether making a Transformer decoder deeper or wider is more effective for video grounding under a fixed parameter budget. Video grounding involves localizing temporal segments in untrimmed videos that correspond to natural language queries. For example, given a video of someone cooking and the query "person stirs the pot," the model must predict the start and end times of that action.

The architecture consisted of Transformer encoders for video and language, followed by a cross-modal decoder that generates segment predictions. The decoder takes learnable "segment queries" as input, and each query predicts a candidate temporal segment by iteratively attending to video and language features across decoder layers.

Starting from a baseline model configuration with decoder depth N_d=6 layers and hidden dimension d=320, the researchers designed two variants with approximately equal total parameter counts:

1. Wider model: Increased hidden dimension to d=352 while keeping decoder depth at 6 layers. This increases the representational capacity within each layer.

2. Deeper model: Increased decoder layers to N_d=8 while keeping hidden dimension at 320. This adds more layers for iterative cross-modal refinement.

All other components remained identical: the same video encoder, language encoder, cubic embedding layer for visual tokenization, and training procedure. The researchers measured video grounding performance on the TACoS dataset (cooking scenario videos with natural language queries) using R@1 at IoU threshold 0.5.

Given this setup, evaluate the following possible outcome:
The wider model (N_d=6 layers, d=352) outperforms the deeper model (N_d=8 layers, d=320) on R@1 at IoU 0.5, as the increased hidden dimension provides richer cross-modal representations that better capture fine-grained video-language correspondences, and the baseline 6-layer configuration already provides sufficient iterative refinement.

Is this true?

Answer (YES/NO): NO